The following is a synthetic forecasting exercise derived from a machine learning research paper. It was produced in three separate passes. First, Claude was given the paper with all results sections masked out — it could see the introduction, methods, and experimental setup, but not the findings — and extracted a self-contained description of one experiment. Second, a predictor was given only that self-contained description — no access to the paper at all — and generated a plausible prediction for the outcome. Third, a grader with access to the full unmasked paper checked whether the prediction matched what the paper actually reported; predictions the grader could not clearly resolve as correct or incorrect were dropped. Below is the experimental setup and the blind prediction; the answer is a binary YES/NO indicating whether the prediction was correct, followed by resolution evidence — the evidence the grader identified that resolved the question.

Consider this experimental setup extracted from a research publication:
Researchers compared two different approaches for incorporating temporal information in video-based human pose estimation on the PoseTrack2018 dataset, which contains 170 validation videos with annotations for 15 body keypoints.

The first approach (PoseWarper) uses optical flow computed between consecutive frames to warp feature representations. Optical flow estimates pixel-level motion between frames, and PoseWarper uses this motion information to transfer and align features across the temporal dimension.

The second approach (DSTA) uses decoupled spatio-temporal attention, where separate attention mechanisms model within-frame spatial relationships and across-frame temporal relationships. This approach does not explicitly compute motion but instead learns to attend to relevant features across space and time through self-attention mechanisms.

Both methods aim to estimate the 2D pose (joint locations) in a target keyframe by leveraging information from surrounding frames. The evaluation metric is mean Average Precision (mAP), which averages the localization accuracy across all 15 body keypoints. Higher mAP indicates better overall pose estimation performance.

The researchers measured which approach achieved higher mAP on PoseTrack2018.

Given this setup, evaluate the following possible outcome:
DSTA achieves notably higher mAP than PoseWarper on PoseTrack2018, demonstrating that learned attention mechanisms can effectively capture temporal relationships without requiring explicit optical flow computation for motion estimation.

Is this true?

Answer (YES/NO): YES